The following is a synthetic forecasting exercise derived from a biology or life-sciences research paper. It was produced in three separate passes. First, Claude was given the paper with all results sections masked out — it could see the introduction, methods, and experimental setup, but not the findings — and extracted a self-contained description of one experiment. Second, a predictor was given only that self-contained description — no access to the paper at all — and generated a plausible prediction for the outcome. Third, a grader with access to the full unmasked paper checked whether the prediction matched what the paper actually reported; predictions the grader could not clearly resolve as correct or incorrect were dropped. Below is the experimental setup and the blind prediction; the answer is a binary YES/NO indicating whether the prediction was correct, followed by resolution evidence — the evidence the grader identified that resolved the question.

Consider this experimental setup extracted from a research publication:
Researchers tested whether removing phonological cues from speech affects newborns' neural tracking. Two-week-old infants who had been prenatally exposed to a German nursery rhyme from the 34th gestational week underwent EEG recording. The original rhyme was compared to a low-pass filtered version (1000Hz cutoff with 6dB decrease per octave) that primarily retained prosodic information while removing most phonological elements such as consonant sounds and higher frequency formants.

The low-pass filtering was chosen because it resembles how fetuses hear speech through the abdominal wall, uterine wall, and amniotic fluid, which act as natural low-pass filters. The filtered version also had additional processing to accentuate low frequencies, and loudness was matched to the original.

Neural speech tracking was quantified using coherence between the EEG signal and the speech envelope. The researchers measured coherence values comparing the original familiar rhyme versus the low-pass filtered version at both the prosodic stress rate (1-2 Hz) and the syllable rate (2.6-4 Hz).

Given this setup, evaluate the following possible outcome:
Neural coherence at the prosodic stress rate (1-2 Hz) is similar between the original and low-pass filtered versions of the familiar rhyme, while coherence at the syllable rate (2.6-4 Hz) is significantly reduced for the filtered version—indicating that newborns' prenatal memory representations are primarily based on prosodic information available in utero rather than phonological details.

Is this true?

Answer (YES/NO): NO